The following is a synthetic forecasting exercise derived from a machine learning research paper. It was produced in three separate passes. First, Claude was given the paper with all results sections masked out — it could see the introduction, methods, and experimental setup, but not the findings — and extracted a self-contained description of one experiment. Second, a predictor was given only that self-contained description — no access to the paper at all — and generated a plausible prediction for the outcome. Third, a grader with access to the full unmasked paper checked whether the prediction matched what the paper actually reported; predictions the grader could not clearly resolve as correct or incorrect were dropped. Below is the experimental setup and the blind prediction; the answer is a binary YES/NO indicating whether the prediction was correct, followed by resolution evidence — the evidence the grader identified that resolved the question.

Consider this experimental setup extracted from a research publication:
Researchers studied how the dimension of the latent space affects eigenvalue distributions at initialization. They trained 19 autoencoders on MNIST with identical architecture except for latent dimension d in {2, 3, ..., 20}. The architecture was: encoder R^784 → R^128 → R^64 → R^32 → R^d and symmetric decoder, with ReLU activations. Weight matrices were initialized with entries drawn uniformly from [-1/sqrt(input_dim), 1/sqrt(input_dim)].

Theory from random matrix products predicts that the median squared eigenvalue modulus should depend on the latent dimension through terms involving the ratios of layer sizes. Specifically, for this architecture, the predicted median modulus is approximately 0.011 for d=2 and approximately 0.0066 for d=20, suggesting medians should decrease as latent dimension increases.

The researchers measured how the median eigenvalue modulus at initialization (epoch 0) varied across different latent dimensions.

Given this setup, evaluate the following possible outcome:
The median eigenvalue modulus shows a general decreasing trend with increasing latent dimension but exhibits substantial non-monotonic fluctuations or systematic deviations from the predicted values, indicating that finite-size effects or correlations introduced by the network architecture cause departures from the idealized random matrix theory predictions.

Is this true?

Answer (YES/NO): YES